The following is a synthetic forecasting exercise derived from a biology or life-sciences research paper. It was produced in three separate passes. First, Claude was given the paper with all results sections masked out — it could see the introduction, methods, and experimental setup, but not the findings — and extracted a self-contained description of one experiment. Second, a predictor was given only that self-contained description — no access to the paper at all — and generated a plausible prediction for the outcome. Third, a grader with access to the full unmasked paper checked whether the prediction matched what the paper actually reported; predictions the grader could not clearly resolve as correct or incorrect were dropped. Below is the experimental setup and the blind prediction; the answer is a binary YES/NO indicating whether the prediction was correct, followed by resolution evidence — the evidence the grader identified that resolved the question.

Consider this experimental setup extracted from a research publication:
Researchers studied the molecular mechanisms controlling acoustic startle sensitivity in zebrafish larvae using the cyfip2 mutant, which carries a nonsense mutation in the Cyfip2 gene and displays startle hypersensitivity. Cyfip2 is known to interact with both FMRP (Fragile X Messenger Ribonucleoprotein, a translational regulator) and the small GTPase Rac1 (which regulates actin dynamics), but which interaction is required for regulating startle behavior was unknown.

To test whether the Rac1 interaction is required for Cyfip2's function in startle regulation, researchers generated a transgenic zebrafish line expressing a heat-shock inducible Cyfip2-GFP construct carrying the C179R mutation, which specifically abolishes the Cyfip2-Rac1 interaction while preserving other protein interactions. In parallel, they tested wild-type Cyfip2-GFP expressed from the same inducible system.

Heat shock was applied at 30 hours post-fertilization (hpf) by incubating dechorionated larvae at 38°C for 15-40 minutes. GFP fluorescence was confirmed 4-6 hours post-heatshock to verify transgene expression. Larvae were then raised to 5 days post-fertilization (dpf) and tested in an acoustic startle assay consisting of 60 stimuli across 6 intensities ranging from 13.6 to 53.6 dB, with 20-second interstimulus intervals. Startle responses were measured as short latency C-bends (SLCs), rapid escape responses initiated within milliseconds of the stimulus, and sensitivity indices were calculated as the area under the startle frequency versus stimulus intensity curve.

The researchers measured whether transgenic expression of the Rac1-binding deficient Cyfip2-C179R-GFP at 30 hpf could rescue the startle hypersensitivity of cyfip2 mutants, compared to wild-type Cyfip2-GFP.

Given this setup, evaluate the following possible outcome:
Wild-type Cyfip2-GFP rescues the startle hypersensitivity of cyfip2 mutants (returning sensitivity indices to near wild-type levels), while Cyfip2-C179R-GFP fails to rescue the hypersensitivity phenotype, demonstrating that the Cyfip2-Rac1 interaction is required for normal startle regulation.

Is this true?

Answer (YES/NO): YES